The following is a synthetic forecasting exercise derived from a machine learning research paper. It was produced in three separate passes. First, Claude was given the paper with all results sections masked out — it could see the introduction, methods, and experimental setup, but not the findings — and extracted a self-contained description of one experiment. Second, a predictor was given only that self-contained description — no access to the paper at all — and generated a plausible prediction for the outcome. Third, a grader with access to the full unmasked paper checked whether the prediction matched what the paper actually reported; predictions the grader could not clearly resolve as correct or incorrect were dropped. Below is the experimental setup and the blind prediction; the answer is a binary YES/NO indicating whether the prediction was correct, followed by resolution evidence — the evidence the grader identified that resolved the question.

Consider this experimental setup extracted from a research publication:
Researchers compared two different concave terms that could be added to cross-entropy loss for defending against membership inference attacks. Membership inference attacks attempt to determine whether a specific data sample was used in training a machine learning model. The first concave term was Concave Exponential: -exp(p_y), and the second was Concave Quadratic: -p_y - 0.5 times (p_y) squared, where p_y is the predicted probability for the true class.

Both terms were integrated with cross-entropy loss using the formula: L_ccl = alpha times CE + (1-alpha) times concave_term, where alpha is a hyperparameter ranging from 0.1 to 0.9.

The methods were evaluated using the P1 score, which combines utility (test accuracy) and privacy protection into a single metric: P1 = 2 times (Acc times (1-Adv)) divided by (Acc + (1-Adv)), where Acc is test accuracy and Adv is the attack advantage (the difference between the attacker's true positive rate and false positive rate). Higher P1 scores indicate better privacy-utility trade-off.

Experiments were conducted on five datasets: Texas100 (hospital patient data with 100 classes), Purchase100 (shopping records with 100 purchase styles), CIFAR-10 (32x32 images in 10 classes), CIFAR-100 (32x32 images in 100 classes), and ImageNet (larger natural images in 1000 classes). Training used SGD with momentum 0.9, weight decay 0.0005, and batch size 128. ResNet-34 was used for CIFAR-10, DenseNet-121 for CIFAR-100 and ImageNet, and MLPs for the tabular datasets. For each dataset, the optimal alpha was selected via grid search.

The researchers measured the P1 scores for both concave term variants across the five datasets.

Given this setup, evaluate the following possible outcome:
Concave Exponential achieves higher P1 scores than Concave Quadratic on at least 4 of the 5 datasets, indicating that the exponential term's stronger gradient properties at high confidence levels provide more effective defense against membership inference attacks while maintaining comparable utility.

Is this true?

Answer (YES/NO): NO